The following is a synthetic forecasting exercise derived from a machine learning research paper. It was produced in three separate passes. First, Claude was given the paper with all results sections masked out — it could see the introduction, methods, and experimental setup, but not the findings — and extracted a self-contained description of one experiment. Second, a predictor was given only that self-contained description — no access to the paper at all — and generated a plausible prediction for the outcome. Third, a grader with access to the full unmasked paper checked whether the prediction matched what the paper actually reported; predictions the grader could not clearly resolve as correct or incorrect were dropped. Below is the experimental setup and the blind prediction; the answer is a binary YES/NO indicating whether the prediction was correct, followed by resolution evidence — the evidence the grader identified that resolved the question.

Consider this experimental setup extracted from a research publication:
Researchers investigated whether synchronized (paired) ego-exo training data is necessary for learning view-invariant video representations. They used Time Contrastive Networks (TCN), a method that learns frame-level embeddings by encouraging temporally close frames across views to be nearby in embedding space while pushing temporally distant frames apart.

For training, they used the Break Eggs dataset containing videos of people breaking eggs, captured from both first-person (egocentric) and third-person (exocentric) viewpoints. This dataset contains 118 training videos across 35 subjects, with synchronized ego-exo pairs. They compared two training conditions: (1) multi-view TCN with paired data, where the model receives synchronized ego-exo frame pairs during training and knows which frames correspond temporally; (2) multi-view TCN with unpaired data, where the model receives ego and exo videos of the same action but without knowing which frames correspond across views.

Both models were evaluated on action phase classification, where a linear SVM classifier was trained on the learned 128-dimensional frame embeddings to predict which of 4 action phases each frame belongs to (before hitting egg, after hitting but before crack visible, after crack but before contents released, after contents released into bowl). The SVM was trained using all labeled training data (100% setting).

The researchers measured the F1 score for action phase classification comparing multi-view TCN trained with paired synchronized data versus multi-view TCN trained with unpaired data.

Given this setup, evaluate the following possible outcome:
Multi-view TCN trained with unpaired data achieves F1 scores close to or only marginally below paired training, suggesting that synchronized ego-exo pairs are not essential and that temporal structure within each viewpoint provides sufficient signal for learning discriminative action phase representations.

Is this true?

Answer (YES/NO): NO